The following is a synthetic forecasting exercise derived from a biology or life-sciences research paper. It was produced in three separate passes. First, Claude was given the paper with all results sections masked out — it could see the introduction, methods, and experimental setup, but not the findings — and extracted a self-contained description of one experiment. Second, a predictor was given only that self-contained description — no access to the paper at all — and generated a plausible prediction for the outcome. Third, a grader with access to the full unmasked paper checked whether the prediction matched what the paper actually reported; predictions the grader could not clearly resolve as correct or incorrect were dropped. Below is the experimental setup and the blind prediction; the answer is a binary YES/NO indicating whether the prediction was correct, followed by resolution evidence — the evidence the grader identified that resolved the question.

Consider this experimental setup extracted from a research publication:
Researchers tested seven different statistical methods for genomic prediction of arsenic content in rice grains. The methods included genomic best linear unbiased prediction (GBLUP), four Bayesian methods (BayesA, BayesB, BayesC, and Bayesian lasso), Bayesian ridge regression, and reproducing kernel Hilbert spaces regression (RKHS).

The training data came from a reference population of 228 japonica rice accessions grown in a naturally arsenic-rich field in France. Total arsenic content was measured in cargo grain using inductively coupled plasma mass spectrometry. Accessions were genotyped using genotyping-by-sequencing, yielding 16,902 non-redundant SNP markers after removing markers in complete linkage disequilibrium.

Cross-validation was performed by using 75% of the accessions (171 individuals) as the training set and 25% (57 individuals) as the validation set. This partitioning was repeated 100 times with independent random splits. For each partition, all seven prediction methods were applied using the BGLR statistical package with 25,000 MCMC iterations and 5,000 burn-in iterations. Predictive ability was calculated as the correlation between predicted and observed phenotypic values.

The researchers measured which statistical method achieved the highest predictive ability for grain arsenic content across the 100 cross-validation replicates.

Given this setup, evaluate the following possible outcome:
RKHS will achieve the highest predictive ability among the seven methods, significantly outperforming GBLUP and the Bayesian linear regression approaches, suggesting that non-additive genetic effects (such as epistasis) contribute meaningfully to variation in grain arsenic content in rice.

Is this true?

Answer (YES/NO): NO